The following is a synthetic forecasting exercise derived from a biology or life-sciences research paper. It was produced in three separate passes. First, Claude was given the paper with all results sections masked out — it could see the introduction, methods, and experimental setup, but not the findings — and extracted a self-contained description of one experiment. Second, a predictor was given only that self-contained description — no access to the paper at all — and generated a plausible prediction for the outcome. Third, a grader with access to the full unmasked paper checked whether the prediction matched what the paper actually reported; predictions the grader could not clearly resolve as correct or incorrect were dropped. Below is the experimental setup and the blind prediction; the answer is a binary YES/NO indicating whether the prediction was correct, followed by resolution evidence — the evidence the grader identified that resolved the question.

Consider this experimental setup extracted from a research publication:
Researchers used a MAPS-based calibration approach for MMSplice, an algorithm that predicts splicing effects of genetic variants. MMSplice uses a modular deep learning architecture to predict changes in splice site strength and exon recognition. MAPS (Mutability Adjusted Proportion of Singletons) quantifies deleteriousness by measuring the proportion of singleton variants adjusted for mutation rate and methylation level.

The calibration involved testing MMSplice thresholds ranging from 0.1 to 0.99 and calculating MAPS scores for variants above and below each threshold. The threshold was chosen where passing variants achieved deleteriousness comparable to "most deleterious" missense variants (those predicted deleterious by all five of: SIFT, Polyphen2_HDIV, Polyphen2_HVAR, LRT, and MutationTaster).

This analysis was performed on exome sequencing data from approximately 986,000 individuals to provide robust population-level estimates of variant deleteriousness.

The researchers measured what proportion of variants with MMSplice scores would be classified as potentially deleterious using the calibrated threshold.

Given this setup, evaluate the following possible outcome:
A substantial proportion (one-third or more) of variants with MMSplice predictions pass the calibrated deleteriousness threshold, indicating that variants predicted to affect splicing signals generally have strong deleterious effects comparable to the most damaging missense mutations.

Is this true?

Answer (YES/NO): NO